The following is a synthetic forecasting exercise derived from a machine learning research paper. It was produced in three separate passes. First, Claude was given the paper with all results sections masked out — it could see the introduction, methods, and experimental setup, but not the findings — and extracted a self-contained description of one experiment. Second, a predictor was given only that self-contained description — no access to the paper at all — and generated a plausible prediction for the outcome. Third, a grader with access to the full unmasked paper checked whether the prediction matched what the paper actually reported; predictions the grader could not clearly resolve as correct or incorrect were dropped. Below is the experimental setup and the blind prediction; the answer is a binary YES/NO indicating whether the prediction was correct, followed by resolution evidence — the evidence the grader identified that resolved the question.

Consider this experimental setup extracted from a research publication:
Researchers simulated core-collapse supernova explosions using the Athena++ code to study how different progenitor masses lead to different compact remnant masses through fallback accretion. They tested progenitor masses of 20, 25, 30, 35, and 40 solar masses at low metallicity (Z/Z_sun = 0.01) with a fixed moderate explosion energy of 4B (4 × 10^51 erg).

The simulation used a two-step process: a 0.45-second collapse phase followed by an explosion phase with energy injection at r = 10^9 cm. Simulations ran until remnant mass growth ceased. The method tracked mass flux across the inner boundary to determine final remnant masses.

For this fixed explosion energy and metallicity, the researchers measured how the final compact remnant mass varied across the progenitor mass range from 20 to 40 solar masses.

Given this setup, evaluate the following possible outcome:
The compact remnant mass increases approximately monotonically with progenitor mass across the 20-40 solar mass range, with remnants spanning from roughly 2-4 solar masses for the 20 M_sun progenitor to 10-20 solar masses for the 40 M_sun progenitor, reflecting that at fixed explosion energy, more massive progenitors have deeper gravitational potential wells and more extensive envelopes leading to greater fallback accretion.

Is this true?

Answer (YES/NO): YES